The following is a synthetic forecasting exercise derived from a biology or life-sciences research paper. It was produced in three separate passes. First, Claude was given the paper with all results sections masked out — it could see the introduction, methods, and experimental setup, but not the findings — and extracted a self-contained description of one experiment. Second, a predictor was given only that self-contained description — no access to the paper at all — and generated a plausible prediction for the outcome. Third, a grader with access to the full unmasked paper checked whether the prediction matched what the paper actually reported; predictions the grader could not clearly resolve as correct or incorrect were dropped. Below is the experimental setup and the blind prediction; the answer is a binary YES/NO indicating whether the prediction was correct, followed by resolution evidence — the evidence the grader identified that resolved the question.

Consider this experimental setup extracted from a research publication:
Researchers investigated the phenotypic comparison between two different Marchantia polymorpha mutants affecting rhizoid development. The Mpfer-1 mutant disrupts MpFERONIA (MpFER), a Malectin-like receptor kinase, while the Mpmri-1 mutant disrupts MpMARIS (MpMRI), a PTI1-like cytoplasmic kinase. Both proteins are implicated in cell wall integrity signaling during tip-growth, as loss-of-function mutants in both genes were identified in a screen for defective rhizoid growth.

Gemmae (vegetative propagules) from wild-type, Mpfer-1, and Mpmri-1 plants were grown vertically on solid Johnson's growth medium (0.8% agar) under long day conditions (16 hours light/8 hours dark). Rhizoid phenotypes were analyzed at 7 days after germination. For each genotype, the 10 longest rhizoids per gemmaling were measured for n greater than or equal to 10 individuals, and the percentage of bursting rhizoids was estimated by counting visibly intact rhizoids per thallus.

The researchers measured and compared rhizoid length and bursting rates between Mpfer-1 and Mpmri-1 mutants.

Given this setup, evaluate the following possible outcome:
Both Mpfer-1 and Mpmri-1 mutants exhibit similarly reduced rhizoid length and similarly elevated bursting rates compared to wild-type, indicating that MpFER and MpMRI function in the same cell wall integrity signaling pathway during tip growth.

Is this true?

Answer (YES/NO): NO